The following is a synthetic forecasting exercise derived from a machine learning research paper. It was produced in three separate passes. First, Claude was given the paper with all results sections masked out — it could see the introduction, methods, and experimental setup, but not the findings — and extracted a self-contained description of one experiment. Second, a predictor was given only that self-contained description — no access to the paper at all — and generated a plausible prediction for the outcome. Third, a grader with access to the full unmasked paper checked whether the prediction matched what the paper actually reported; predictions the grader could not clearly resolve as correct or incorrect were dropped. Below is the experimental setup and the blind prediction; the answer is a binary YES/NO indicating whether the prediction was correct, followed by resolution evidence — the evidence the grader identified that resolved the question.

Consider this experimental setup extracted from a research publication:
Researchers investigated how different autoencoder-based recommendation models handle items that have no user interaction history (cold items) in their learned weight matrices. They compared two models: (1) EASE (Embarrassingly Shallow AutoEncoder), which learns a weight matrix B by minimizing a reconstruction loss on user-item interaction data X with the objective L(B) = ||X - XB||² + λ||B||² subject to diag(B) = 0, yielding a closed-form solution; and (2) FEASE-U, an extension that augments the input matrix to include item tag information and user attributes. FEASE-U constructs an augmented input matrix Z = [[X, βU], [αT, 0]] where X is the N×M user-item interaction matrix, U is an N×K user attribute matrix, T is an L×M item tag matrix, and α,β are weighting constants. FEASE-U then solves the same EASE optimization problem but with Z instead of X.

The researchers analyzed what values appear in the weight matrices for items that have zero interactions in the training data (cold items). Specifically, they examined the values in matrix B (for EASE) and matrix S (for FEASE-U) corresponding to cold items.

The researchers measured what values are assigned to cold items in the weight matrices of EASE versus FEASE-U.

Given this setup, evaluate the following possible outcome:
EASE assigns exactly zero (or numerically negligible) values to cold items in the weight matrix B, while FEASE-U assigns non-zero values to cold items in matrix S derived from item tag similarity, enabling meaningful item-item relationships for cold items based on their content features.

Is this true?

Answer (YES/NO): NO